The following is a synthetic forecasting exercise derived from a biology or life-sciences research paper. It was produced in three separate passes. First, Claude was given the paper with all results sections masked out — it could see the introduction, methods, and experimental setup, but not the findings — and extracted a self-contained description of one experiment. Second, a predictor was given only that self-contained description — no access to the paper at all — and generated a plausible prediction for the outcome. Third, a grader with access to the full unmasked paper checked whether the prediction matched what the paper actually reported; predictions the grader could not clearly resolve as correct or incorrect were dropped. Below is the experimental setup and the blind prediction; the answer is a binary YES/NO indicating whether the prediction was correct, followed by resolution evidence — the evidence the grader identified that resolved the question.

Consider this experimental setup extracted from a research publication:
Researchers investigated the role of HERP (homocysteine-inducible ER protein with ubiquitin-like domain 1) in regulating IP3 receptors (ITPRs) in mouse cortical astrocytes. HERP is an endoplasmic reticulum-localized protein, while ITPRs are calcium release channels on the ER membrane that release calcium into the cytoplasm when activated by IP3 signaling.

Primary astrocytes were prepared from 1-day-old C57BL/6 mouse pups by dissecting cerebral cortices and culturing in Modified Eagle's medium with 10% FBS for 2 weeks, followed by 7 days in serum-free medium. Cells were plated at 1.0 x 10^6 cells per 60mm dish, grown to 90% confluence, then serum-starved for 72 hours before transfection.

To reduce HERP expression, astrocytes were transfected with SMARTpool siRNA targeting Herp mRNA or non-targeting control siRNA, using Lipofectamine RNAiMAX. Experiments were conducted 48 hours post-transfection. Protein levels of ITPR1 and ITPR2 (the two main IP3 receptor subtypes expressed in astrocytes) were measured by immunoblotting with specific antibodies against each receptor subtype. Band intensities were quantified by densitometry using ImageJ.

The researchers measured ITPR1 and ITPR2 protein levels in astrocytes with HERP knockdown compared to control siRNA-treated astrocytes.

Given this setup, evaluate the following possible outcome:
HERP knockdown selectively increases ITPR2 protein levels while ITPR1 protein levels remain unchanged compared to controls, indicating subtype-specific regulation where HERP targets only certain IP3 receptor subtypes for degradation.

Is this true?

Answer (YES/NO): NO